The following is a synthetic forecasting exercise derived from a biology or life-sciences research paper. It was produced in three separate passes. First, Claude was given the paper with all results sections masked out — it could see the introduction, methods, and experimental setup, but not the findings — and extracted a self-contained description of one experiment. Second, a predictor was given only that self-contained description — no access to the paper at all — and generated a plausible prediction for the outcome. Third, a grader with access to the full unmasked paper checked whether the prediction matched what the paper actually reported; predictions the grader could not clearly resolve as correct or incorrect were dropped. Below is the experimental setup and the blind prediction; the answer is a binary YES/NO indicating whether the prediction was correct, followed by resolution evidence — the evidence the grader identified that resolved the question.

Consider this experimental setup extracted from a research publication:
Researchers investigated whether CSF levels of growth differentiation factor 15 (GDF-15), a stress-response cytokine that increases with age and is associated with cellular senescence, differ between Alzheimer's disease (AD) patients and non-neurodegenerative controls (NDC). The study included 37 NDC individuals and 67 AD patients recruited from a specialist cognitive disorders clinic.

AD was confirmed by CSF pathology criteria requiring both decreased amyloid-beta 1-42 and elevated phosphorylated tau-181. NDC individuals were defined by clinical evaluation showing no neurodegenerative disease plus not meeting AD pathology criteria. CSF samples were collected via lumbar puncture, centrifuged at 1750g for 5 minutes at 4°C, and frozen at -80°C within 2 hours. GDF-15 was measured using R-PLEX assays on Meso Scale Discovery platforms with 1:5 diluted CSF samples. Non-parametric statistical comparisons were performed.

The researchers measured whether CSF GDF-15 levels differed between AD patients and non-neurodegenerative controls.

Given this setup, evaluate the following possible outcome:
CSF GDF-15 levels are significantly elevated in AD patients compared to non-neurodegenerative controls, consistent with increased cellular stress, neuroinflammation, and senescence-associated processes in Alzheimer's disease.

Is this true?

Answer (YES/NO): NO